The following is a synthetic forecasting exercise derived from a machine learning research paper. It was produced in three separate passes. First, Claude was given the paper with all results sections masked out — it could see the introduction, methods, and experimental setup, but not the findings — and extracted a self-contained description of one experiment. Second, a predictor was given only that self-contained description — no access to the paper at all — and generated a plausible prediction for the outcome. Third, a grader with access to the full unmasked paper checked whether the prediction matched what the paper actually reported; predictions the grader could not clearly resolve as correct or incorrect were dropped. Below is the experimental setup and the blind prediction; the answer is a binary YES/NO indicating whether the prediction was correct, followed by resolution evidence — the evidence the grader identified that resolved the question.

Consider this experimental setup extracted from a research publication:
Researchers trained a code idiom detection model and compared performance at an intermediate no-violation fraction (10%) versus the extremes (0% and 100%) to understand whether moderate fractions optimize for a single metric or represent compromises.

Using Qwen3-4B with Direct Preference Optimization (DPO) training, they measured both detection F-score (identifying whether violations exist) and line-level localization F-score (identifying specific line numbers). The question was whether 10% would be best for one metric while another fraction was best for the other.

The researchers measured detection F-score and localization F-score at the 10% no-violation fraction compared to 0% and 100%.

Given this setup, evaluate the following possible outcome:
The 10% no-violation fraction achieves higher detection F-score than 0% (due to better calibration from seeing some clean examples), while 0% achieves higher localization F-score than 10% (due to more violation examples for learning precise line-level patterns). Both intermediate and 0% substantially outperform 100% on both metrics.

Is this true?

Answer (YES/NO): YES